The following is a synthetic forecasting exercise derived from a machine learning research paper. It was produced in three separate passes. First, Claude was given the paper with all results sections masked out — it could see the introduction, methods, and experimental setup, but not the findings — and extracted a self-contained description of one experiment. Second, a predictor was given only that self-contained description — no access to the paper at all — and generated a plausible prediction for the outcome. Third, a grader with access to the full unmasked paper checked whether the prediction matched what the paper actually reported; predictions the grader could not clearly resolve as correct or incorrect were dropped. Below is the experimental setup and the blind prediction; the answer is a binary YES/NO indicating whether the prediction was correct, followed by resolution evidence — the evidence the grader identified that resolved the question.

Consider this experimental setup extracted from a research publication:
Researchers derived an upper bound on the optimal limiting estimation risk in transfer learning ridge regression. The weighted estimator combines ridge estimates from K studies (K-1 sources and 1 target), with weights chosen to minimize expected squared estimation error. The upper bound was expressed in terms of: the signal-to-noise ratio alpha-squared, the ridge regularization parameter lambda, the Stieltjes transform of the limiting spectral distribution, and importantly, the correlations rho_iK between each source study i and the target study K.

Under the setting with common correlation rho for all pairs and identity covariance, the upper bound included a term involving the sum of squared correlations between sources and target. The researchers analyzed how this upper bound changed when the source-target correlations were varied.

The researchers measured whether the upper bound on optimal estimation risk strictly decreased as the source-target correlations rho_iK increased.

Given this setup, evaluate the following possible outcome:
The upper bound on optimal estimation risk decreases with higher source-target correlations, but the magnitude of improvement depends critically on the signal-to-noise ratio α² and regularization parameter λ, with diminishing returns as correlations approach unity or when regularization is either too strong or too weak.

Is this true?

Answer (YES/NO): NO